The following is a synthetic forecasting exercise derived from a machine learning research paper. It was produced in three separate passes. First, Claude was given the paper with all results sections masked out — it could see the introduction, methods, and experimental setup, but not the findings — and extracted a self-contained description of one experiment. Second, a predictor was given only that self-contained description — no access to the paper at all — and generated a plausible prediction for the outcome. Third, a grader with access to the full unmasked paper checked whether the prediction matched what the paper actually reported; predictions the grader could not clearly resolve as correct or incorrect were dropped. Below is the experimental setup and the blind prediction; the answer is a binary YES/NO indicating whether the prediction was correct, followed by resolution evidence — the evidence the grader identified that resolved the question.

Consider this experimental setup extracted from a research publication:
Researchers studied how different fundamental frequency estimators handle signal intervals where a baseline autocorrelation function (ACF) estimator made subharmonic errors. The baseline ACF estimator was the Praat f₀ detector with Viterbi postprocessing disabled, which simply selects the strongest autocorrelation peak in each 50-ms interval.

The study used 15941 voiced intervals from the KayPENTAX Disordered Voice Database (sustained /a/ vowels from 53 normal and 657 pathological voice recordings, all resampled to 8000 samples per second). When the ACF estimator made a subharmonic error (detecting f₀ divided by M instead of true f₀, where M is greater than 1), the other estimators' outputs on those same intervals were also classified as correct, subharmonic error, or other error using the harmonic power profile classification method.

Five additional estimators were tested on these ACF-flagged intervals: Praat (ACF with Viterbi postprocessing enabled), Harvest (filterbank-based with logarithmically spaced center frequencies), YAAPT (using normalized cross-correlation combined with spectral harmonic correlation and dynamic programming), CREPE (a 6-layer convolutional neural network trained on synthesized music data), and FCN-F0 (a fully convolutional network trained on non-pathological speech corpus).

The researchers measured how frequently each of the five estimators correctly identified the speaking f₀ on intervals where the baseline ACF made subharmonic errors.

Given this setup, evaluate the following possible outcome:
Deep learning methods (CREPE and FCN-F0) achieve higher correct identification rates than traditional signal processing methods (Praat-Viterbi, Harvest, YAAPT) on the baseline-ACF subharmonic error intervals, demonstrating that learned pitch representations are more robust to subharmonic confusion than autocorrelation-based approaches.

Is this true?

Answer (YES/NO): NO